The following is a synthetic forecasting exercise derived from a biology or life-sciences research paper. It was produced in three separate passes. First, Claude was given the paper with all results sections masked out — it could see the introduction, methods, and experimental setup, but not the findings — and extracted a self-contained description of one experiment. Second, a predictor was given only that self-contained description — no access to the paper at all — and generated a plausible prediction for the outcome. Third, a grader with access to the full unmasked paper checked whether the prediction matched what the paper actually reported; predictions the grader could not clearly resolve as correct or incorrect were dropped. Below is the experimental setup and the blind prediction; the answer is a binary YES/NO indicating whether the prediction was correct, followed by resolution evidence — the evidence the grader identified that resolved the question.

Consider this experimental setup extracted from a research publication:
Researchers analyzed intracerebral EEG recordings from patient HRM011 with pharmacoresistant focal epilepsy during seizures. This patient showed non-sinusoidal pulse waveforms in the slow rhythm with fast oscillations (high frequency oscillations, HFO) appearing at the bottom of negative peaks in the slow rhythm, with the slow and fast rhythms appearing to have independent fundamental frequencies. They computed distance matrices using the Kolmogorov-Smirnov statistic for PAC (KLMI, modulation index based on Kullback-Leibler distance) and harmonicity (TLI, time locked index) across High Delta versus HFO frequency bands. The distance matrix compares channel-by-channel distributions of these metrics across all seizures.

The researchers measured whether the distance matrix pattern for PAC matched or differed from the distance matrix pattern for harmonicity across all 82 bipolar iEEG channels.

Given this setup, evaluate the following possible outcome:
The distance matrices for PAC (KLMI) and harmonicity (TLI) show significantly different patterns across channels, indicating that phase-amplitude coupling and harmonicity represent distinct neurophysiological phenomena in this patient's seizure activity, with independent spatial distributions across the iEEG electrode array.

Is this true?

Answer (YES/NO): YES